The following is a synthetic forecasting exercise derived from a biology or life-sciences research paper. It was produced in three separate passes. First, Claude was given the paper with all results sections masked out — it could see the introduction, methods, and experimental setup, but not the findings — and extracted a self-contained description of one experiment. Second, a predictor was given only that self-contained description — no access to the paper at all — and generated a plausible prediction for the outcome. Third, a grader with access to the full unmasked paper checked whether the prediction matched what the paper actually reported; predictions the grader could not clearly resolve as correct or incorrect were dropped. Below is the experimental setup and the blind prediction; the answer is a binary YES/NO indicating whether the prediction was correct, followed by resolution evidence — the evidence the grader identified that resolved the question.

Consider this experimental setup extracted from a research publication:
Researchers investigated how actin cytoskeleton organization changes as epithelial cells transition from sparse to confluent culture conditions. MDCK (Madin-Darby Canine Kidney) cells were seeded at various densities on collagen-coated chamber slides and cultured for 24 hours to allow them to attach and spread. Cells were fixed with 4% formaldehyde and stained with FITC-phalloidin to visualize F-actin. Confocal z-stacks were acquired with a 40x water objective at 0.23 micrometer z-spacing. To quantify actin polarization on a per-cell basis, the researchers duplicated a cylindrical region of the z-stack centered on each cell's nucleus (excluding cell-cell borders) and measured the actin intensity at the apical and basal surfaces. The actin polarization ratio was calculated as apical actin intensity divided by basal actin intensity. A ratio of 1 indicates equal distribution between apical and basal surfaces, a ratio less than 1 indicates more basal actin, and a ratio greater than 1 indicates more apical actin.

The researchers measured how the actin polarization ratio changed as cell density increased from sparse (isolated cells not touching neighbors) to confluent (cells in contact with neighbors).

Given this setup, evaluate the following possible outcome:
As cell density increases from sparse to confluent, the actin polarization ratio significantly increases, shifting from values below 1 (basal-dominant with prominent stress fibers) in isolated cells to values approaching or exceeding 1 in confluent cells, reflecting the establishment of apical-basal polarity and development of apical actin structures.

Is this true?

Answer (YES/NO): NO